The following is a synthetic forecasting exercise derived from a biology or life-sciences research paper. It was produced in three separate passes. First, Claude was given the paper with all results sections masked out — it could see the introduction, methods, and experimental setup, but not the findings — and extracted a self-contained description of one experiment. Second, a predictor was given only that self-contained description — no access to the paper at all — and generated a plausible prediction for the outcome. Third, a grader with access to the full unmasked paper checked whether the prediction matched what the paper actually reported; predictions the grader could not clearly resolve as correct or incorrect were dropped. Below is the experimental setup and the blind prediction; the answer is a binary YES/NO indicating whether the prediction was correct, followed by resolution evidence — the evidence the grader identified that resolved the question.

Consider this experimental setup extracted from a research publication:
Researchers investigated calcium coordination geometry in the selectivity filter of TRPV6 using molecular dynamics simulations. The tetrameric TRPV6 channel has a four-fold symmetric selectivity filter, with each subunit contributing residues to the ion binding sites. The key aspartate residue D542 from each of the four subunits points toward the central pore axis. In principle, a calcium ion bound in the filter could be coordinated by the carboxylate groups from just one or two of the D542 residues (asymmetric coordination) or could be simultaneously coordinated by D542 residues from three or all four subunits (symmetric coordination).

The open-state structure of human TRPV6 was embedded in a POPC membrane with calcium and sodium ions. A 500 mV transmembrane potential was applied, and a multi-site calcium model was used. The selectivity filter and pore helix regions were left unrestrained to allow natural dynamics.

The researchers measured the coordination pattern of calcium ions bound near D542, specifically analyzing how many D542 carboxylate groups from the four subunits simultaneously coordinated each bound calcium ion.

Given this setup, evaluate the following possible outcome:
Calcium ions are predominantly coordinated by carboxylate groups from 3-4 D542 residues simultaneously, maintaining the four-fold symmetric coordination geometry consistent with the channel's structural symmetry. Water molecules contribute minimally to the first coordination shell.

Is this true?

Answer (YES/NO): NO